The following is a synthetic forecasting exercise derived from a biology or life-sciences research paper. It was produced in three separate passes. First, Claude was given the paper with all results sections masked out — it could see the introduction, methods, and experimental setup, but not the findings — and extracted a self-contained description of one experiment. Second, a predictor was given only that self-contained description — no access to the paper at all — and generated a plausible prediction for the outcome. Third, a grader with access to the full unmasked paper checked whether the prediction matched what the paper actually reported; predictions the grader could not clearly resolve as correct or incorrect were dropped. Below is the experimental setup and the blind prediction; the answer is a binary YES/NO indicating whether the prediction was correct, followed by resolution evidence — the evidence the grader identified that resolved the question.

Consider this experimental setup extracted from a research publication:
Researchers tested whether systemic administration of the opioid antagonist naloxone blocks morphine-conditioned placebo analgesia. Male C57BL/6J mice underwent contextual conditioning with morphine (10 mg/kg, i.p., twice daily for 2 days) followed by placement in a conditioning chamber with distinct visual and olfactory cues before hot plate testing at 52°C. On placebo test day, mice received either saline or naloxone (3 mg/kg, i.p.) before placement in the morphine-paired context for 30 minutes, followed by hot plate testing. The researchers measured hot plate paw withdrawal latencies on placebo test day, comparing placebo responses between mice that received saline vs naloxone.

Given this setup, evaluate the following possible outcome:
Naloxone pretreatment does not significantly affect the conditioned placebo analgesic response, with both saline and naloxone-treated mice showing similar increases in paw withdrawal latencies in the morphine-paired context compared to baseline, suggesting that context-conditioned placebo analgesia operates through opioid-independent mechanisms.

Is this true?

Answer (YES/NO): NO